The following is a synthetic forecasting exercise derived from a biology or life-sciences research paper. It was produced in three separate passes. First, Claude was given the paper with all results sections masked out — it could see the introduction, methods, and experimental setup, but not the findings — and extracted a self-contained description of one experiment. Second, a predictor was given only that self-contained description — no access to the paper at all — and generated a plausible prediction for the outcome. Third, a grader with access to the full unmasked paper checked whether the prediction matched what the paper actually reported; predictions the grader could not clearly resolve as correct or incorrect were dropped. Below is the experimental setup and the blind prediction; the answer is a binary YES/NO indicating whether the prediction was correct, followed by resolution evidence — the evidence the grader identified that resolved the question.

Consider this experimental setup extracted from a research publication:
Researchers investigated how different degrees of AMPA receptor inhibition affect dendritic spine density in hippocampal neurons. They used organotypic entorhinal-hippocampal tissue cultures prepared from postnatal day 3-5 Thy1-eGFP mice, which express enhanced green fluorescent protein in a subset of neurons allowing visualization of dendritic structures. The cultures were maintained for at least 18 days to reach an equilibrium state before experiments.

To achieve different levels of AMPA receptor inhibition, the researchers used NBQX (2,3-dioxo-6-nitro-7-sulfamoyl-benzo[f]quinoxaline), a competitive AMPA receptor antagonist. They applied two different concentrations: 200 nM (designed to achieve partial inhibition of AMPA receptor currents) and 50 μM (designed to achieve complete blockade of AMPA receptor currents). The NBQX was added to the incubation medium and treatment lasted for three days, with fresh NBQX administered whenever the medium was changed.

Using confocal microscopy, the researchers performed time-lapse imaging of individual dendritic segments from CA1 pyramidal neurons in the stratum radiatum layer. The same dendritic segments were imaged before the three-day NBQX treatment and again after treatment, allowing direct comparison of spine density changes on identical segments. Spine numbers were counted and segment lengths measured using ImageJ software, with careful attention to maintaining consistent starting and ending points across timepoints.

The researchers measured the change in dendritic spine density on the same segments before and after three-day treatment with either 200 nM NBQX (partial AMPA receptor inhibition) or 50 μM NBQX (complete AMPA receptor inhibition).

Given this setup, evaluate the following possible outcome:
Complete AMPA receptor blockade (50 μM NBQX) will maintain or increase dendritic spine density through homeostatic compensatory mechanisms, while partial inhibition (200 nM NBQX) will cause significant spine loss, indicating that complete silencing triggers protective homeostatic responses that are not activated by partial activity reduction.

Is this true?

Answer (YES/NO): NO